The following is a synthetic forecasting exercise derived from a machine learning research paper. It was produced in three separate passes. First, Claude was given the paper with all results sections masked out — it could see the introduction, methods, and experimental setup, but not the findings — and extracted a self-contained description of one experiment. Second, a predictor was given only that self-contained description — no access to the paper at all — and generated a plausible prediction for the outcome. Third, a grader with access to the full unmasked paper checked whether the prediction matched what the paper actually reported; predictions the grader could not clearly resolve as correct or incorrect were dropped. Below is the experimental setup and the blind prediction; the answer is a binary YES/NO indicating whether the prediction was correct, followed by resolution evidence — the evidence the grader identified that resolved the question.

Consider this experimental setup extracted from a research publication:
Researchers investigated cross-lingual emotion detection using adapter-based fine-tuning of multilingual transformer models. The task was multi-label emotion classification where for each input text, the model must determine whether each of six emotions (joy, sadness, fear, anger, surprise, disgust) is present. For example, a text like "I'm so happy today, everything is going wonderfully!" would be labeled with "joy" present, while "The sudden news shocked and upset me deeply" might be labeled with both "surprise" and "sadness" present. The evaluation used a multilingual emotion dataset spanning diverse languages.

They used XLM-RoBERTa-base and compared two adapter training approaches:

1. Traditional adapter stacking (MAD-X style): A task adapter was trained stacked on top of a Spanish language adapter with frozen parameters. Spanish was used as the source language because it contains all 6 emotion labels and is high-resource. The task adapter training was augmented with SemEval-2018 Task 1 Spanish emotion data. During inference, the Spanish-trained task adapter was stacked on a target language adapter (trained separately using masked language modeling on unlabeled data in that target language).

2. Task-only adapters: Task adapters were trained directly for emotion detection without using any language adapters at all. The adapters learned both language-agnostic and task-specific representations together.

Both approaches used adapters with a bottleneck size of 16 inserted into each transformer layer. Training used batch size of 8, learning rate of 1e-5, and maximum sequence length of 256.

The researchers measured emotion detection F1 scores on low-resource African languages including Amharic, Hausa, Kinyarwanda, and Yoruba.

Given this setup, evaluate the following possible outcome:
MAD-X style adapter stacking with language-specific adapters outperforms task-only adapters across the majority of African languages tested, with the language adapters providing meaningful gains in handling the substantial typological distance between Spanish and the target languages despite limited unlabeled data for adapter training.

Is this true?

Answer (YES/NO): NO